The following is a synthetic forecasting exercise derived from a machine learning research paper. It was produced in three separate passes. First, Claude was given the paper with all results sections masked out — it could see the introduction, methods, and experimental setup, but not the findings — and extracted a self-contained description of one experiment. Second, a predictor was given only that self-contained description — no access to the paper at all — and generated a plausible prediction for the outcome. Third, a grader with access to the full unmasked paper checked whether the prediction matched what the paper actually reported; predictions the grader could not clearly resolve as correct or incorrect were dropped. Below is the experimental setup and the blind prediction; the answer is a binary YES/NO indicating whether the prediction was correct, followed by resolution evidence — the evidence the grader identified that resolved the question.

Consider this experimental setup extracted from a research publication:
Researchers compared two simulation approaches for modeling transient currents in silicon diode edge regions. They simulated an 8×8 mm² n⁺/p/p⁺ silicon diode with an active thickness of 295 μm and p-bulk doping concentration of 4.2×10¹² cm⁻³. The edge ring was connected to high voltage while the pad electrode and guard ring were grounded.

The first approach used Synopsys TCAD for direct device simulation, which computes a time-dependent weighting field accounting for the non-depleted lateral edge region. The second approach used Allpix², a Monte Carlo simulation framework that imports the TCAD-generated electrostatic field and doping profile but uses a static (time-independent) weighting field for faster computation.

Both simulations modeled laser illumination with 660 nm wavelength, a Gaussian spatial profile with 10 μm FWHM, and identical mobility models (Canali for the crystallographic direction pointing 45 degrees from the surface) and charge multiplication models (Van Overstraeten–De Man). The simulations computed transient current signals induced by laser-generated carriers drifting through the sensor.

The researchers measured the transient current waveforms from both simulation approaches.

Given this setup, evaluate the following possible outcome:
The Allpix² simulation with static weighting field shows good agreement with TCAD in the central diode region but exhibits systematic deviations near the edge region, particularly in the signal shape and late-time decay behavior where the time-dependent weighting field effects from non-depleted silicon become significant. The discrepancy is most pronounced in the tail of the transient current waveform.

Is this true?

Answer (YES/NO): NO